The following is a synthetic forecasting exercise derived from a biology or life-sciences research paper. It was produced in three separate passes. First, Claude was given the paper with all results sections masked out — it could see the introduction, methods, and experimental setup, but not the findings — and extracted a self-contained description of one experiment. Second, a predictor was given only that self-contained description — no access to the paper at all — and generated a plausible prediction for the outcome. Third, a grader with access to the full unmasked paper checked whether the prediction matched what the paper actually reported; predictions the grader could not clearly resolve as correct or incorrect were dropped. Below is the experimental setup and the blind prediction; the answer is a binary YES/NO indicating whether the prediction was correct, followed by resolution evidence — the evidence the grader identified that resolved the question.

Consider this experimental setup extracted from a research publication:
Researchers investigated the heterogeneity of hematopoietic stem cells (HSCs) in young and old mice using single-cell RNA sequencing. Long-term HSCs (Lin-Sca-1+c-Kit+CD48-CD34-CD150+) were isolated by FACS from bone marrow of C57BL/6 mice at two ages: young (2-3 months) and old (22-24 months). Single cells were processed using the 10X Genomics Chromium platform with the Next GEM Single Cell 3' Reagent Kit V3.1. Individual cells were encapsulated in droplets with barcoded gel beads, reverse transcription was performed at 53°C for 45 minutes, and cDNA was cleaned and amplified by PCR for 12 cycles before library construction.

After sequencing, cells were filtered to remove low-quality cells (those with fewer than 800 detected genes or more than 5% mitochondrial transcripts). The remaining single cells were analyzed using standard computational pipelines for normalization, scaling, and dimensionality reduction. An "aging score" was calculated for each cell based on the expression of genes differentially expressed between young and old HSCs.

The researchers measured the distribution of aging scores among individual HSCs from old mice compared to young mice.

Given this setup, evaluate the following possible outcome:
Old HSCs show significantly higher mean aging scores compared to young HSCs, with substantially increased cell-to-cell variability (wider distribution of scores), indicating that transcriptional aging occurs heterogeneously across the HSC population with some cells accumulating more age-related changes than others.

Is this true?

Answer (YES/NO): YES